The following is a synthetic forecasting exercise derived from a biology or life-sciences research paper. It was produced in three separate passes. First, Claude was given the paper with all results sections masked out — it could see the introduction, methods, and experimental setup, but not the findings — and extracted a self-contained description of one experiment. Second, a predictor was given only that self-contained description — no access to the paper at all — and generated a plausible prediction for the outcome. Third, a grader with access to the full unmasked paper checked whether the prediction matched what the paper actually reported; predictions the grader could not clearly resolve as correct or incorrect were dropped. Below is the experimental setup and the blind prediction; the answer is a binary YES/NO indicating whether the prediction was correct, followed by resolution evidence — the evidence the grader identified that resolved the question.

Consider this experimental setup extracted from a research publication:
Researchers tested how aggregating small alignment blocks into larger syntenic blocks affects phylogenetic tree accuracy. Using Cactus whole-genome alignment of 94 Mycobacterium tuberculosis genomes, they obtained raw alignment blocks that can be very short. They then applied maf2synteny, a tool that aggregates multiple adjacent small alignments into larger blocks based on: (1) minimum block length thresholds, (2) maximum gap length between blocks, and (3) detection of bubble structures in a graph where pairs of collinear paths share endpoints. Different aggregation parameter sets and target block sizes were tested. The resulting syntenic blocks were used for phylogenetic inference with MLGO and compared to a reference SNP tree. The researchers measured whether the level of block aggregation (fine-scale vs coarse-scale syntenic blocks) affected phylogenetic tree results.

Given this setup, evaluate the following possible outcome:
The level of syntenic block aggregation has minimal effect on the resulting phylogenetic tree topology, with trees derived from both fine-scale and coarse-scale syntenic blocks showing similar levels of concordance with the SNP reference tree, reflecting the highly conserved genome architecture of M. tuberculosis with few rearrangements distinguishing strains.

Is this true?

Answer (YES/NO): NO